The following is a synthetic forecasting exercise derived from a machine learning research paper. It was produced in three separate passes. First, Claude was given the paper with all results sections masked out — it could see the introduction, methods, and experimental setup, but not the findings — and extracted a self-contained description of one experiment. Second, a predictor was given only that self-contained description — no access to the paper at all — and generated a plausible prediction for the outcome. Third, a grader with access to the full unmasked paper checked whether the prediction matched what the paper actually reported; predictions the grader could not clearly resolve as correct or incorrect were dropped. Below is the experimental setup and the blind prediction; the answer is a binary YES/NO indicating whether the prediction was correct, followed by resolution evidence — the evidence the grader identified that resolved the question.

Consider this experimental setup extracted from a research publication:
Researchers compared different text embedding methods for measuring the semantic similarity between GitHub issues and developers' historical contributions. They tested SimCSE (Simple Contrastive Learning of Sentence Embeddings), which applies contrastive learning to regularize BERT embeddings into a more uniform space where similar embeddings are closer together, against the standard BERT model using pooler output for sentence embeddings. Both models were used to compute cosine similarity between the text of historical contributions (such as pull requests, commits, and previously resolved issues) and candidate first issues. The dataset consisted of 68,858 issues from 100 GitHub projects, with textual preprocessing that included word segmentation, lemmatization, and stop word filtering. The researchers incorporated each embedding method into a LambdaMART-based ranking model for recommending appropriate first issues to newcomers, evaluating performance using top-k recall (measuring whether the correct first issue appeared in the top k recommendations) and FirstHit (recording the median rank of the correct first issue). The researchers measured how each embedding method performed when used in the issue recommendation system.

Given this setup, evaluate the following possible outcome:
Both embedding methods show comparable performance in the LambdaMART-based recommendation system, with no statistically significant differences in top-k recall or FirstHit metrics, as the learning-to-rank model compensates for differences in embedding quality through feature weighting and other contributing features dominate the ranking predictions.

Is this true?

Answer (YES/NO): YES